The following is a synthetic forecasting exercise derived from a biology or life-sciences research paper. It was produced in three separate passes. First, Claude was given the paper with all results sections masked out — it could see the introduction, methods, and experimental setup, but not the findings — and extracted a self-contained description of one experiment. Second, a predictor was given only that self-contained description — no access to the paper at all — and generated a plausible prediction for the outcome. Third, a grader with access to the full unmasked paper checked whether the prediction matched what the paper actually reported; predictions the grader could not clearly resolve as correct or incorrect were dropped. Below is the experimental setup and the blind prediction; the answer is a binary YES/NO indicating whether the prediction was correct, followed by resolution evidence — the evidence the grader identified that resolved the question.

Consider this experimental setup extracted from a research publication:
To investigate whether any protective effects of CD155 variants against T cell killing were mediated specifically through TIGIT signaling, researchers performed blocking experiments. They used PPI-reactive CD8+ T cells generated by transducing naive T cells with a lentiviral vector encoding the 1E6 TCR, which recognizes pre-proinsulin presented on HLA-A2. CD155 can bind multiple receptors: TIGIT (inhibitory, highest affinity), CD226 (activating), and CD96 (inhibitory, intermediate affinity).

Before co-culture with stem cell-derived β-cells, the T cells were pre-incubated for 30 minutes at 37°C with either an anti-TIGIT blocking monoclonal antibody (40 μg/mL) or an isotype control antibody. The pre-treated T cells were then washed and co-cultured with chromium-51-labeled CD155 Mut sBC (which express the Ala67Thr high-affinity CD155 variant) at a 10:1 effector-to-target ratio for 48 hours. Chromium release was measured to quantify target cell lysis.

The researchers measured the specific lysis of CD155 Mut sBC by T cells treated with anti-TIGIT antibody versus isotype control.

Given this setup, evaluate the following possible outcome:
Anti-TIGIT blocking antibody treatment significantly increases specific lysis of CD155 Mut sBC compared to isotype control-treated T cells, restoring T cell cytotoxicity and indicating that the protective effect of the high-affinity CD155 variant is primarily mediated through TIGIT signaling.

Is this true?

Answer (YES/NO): YES